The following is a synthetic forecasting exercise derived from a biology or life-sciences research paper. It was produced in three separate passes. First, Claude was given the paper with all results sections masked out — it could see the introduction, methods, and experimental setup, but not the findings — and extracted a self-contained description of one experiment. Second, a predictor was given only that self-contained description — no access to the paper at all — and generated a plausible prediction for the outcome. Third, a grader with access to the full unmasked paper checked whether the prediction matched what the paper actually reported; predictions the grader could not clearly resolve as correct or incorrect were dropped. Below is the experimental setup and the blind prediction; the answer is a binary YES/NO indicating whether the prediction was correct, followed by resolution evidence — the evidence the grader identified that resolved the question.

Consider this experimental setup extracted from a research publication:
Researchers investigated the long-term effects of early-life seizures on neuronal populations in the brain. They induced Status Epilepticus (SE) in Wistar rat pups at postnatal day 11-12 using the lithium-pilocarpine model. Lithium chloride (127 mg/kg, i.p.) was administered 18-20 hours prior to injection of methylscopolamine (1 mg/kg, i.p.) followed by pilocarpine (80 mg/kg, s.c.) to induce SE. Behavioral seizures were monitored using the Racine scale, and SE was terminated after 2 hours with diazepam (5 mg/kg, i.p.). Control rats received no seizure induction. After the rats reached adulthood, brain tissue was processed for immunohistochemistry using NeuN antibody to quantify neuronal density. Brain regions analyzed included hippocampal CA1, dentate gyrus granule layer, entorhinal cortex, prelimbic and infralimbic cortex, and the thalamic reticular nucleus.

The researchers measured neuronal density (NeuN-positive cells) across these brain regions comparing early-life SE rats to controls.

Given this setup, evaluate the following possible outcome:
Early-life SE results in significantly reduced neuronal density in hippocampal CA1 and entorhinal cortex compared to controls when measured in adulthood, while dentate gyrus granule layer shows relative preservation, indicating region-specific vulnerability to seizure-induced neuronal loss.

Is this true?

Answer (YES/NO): NO